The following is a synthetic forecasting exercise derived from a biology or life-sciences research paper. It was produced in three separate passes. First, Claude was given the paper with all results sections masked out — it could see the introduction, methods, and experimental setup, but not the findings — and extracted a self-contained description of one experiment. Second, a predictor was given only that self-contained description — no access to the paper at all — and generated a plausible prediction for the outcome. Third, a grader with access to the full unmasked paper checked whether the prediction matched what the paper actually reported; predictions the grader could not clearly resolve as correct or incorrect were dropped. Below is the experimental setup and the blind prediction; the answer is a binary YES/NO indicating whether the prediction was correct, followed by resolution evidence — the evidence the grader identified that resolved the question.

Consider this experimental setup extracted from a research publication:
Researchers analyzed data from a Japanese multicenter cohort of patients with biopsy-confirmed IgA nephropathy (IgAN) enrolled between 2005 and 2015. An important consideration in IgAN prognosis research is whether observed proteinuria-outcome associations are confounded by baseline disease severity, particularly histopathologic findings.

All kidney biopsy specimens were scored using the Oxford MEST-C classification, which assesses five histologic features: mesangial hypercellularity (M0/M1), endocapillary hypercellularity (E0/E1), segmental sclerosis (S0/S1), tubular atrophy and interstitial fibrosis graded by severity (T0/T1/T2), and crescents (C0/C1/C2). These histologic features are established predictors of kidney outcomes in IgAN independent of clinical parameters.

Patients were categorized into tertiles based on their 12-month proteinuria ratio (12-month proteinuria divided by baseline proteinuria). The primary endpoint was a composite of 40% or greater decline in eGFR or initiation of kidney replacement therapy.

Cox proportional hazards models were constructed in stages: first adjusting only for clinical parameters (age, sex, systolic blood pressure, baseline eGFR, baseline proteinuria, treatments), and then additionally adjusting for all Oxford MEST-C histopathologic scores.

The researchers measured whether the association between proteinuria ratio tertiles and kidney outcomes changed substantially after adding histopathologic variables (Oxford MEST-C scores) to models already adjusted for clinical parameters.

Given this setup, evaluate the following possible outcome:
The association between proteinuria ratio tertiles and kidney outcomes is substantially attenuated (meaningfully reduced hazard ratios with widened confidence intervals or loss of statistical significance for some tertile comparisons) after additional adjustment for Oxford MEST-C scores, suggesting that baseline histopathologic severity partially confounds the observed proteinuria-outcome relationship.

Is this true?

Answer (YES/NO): NO